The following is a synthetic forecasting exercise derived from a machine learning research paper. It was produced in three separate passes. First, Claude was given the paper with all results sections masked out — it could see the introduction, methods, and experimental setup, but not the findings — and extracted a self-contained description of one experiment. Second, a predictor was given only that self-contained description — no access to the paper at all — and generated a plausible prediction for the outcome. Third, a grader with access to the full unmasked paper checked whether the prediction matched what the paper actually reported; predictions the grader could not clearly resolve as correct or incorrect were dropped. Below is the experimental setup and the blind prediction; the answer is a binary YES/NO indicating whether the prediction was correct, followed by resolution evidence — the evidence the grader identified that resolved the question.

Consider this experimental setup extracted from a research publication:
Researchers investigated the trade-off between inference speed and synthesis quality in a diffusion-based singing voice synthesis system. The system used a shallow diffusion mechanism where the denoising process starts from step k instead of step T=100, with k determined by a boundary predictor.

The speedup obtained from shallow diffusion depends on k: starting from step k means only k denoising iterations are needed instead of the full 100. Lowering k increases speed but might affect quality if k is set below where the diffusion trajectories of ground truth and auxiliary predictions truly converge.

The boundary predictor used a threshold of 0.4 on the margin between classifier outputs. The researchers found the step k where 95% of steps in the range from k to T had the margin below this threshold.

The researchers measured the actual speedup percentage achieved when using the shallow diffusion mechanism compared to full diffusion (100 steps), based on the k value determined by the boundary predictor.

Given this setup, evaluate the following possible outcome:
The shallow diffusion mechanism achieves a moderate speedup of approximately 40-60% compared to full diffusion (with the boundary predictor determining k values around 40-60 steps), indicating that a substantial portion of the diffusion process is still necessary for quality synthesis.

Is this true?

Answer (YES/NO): YES